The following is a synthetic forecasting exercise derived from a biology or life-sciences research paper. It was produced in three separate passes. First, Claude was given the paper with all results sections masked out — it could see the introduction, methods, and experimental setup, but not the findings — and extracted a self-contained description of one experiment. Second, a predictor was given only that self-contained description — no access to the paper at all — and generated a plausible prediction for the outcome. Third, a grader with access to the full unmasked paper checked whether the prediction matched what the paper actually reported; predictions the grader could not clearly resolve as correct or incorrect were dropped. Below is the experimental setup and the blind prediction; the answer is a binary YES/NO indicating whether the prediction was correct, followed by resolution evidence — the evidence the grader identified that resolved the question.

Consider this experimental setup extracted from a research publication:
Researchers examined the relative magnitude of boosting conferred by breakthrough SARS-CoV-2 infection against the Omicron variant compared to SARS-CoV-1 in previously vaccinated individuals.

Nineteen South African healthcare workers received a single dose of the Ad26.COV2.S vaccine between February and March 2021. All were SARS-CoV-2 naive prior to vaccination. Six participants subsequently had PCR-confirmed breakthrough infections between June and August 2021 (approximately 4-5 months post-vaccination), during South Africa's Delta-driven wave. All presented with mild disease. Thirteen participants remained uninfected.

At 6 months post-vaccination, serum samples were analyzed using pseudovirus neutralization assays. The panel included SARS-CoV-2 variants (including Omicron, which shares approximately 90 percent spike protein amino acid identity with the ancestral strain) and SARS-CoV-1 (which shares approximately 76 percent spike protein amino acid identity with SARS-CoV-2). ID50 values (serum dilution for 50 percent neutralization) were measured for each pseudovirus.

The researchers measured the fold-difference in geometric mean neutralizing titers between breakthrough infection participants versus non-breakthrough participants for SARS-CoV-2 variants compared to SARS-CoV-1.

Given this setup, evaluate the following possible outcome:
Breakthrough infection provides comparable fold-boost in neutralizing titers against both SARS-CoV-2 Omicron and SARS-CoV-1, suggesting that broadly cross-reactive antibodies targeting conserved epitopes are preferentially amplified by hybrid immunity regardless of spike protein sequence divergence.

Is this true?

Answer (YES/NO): NO